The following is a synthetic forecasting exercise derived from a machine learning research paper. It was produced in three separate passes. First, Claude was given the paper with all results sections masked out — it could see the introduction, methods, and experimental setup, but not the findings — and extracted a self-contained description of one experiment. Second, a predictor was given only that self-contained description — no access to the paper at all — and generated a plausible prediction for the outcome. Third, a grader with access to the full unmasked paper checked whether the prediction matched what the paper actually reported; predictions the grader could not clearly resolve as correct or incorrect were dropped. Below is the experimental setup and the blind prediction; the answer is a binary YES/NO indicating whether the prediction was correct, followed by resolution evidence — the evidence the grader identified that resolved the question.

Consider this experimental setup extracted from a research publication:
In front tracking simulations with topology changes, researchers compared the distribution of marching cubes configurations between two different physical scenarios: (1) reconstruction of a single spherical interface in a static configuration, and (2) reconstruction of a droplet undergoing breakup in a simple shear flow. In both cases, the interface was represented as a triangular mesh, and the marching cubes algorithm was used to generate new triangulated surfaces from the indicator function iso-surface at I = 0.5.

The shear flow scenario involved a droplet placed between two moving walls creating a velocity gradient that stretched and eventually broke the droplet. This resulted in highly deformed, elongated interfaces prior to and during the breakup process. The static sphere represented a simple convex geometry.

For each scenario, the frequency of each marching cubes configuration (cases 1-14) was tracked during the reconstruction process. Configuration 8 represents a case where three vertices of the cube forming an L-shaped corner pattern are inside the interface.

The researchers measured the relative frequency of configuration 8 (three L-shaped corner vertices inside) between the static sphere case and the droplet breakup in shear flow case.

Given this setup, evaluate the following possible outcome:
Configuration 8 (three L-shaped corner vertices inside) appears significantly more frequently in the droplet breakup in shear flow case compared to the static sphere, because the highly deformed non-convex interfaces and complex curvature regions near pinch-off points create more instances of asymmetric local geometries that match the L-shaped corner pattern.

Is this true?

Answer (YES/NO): YES